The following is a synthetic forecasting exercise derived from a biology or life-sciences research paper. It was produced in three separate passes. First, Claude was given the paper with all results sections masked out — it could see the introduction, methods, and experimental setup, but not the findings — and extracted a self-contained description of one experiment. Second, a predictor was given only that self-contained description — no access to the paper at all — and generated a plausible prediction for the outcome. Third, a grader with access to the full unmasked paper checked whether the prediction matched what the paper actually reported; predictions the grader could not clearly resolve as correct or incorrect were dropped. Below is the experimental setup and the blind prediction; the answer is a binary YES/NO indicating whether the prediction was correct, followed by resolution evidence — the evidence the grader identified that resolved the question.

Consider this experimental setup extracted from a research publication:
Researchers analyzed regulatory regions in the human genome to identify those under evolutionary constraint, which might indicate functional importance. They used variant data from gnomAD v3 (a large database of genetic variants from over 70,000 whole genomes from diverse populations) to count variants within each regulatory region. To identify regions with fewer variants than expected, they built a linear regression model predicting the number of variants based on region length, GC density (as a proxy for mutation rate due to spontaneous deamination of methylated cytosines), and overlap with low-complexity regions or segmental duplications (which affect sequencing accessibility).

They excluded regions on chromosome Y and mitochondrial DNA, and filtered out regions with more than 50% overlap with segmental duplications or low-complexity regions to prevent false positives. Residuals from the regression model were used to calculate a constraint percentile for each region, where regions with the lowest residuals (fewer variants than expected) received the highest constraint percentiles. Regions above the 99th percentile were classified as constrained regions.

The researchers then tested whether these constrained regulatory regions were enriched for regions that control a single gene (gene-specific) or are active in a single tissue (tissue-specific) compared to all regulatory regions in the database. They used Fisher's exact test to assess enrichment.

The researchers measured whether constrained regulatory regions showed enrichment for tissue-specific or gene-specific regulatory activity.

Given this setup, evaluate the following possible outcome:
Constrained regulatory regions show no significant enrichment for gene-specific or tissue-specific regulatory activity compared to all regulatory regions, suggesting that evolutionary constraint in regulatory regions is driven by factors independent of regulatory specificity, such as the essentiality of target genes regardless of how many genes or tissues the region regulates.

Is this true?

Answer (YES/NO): NO